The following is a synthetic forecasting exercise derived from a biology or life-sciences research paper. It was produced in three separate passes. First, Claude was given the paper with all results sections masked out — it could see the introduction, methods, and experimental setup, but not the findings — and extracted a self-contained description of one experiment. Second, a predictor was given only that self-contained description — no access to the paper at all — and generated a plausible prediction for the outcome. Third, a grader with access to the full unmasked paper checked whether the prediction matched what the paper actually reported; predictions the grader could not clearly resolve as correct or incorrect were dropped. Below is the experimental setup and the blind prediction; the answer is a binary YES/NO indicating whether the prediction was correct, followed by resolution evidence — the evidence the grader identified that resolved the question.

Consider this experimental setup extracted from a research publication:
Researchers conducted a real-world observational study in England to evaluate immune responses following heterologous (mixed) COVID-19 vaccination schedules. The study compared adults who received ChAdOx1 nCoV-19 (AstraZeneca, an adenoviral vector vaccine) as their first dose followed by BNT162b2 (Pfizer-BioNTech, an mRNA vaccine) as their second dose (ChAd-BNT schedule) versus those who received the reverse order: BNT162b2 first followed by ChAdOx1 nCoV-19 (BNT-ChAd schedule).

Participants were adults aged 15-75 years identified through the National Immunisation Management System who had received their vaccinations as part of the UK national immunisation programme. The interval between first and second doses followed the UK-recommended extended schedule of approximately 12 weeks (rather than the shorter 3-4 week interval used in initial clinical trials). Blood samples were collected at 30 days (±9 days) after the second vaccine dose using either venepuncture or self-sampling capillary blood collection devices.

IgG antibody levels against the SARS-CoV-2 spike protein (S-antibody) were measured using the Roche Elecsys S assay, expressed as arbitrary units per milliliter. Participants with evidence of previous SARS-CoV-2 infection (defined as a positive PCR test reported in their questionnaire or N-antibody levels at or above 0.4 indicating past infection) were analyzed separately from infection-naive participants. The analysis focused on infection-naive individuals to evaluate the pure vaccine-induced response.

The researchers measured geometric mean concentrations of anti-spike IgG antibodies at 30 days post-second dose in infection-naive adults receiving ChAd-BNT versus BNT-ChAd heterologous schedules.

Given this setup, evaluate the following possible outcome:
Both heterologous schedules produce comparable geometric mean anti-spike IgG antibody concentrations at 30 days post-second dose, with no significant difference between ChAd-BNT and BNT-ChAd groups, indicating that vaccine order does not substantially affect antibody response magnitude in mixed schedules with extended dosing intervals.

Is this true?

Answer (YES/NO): NO